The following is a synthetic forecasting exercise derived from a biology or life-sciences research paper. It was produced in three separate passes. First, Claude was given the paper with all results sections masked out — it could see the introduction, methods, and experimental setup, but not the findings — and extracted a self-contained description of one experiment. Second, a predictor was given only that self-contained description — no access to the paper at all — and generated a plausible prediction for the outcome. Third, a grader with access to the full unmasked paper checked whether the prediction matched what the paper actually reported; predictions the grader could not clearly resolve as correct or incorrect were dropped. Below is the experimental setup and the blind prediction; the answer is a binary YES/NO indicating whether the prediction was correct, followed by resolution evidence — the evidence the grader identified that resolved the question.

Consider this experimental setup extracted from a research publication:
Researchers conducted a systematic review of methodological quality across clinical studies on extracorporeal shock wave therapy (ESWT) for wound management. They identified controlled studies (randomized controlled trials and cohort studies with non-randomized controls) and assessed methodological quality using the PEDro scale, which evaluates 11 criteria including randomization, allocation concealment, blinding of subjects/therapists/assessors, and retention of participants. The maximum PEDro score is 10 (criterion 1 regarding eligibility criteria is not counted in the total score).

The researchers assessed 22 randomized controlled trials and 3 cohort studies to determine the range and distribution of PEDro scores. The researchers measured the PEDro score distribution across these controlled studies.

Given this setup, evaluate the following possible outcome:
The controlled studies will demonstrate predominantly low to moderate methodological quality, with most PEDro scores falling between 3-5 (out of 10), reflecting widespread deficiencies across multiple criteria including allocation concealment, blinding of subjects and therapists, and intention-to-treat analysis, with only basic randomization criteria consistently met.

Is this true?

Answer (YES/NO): NO